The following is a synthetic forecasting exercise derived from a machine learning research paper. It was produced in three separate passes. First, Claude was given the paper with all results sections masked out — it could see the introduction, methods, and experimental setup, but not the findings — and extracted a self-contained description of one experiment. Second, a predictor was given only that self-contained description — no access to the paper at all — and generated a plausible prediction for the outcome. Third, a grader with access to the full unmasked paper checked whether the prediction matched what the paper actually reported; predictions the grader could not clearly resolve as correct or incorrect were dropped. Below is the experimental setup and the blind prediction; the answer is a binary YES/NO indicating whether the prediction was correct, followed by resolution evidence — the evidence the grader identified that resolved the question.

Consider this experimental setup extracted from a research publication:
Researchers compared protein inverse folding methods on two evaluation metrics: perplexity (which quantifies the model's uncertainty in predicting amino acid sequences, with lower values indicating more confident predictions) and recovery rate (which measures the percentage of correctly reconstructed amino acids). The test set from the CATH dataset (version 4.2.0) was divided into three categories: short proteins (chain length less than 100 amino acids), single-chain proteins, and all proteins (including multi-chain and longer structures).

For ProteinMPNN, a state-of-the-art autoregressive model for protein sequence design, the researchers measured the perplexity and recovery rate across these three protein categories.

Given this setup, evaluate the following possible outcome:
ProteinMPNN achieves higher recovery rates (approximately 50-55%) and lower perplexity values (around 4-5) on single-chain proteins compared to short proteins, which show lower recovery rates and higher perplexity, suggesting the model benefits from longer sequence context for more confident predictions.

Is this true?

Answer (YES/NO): NO